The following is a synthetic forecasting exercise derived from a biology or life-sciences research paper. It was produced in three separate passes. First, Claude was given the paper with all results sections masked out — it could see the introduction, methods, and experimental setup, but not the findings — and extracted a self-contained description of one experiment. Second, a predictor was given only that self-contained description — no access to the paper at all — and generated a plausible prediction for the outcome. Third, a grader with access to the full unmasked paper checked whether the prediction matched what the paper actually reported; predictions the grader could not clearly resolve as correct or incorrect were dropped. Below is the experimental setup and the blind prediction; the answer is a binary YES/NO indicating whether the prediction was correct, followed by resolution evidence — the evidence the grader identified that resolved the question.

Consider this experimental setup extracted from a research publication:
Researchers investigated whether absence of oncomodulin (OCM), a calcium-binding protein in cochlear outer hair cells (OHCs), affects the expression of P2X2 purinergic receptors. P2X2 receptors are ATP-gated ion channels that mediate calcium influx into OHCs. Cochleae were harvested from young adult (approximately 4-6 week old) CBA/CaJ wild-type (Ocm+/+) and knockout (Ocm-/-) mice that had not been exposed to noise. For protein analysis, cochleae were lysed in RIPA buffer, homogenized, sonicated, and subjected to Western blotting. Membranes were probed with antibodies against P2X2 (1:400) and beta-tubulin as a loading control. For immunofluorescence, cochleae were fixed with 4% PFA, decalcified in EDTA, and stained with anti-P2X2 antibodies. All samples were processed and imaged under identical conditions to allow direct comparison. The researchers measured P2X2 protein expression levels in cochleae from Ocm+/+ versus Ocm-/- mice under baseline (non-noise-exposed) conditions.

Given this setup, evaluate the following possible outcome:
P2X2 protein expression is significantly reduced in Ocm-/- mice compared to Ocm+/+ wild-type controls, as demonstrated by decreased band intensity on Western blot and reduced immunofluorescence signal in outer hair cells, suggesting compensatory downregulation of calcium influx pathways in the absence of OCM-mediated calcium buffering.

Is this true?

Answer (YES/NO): NO